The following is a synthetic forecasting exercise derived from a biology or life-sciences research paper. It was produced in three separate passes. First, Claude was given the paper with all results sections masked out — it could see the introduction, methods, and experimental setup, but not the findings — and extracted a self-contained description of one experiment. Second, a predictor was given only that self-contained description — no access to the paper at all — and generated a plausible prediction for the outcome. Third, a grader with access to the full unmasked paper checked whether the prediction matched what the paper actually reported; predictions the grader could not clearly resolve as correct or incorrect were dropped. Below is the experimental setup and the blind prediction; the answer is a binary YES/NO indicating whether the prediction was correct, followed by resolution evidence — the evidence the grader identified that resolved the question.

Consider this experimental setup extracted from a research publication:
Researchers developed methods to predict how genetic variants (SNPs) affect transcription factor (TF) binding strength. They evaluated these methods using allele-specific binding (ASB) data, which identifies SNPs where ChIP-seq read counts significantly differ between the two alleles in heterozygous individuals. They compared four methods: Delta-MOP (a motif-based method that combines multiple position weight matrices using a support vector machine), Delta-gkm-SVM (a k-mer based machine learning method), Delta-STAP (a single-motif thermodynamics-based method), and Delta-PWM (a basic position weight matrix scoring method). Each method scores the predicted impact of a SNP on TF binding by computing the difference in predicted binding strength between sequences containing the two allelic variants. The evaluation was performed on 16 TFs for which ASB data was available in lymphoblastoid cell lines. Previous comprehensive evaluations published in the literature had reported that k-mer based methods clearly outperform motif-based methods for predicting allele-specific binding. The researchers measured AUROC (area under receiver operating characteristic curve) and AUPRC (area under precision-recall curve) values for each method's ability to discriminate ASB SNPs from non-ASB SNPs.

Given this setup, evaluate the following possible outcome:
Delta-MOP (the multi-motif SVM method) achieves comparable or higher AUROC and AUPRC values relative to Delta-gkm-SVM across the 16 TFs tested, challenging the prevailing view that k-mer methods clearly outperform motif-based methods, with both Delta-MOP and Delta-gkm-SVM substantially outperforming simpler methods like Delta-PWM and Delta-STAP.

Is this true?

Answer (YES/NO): NO